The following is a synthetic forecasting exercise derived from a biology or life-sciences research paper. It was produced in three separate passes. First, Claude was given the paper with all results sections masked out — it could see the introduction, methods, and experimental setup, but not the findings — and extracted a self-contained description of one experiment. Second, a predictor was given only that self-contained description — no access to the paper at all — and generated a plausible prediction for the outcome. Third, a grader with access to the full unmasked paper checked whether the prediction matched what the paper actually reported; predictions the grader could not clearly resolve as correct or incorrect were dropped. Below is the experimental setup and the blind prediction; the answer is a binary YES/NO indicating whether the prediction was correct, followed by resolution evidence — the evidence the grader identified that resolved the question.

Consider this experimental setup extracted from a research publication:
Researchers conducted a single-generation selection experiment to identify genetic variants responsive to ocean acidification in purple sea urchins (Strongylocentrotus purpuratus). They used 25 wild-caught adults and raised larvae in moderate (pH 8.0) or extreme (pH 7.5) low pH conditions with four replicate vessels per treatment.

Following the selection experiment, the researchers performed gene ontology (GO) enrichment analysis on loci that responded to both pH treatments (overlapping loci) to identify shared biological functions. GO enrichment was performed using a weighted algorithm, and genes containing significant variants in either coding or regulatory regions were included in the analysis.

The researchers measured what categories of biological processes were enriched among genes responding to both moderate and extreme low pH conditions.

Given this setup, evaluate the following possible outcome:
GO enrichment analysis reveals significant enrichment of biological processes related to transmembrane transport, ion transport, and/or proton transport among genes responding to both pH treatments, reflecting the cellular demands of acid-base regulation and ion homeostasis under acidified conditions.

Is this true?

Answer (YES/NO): NO